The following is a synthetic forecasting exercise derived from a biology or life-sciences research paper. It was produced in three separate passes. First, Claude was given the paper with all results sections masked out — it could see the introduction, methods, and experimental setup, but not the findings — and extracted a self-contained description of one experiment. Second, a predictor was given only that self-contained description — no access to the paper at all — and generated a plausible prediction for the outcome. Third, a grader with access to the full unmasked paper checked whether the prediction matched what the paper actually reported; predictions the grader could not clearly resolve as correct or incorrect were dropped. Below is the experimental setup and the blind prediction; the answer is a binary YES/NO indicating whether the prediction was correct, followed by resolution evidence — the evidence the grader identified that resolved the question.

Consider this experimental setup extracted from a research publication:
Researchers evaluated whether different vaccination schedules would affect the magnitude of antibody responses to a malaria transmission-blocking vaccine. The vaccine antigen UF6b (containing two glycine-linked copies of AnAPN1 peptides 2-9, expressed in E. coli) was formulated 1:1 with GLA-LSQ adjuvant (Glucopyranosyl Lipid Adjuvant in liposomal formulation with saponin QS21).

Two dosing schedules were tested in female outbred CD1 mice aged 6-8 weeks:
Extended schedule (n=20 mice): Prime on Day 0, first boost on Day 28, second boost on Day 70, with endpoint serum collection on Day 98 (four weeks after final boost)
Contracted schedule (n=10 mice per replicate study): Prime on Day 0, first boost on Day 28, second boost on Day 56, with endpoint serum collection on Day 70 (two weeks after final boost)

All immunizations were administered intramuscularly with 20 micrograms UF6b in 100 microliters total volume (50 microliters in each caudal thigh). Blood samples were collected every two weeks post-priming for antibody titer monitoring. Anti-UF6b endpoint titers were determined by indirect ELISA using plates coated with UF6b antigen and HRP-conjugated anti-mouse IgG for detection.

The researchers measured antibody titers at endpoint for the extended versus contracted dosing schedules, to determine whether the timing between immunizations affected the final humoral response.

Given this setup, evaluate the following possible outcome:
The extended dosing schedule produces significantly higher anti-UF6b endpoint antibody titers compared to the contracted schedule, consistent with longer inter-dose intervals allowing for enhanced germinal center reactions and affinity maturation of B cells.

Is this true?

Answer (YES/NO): NO